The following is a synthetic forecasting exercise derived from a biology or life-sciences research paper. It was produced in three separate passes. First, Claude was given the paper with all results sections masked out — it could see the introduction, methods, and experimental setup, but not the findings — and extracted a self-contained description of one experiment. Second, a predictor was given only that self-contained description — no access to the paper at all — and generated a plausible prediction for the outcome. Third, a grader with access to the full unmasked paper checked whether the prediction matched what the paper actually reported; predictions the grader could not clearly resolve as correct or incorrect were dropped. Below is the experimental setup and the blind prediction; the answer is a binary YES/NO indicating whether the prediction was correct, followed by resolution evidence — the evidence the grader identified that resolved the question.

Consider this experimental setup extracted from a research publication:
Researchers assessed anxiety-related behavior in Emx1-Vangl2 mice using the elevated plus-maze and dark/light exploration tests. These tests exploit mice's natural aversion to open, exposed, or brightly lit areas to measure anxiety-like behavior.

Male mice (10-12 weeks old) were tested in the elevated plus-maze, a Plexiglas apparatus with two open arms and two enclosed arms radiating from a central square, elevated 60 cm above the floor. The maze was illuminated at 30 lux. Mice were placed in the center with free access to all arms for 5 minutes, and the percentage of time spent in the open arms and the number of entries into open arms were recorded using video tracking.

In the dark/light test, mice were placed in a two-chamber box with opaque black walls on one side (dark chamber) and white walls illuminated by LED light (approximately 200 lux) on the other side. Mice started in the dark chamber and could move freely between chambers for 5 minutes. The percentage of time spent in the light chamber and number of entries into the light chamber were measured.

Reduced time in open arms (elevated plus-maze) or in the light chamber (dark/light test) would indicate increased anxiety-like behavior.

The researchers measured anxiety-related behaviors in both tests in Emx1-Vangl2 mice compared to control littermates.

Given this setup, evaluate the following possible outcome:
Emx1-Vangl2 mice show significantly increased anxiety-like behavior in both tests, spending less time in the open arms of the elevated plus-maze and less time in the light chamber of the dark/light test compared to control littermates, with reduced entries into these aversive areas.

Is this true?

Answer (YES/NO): NO